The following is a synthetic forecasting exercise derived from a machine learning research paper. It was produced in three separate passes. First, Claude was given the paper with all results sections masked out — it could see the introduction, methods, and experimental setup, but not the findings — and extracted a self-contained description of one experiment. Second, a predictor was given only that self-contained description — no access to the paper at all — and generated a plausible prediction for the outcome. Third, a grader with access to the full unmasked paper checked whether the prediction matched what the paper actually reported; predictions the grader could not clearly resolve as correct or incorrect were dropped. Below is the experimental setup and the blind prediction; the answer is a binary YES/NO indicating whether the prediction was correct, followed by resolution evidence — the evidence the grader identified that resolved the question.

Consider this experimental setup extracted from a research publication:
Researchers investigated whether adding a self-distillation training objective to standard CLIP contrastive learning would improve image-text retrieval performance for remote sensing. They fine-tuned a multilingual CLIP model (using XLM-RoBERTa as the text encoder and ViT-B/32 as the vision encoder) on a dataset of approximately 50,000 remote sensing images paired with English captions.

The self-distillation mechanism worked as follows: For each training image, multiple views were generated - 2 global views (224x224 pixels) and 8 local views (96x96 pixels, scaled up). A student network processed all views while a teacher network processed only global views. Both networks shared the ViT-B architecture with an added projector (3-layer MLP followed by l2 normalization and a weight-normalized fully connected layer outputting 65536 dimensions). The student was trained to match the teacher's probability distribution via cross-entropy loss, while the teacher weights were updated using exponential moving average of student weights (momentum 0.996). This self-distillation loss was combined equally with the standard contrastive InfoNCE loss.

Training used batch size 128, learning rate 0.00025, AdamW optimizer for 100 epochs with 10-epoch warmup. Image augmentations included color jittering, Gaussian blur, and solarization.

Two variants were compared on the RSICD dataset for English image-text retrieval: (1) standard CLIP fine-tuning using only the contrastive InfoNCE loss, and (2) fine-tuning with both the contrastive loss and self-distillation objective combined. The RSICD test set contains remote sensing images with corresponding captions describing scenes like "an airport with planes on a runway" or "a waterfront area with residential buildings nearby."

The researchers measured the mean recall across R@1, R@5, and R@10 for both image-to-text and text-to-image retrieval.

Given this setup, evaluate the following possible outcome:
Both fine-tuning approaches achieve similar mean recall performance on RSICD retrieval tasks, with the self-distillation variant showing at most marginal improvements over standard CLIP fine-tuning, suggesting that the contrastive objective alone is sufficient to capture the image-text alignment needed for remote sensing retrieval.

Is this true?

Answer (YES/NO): NO